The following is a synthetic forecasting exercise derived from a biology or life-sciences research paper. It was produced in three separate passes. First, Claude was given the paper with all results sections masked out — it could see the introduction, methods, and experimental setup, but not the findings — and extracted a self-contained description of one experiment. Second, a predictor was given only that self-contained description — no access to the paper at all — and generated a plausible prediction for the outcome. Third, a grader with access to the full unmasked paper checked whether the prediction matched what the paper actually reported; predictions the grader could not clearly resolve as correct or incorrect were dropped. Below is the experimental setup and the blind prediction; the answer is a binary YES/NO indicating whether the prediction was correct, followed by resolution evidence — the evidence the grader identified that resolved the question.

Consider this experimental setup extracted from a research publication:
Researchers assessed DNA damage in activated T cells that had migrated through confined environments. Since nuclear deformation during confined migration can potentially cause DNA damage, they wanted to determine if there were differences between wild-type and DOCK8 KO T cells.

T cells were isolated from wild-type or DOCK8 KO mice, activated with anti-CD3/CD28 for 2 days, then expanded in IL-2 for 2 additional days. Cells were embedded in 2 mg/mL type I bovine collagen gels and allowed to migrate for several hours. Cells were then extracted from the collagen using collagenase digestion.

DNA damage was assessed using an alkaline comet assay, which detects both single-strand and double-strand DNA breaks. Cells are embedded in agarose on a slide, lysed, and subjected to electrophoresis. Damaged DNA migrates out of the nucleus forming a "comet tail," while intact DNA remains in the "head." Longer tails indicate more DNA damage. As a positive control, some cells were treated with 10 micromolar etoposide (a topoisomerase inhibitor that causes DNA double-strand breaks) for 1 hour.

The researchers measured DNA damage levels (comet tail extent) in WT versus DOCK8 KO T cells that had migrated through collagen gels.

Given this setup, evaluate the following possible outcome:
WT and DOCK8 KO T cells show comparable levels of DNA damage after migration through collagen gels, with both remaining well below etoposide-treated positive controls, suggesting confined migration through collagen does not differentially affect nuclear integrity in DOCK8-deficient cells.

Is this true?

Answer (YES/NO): NO